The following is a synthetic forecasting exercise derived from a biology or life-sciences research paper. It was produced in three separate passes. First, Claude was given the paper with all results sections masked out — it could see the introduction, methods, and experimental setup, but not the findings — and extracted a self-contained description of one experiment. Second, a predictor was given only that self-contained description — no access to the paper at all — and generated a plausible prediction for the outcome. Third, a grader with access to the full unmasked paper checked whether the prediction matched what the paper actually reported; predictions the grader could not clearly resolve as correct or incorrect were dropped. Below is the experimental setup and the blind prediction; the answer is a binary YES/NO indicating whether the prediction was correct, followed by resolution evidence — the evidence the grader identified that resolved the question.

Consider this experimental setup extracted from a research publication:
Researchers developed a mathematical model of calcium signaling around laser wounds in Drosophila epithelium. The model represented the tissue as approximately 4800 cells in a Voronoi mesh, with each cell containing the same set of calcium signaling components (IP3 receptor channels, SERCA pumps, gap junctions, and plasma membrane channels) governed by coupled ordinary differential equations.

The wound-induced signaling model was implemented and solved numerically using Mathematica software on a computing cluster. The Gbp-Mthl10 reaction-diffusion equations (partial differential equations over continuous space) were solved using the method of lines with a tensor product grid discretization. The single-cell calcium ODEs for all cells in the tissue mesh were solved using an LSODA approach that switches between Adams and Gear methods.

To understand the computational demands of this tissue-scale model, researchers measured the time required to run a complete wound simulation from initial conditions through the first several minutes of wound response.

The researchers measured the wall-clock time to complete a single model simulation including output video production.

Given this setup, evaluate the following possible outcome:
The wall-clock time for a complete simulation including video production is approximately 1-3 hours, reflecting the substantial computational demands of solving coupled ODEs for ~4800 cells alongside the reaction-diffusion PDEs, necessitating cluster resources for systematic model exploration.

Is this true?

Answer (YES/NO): YES